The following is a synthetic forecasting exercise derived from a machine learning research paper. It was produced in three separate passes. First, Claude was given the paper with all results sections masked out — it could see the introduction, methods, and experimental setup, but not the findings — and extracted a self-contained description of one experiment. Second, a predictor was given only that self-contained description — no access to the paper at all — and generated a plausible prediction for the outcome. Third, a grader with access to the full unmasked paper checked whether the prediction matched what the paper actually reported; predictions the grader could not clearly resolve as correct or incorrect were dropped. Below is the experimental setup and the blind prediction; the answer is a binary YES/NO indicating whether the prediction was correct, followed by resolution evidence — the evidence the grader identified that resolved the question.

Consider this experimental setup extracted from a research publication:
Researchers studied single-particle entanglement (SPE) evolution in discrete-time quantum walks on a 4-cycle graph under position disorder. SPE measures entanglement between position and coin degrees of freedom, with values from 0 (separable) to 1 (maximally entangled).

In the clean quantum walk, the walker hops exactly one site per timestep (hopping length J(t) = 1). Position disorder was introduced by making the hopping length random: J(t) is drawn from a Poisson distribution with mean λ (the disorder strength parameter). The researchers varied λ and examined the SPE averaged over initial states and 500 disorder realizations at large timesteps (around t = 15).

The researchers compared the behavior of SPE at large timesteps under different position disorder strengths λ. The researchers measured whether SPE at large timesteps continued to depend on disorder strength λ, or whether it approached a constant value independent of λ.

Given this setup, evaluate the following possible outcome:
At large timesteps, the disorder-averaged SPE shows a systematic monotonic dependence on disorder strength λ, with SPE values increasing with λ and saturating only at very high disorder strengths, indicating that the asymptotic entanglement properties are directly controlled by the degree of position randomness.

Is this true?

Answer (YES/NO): NO